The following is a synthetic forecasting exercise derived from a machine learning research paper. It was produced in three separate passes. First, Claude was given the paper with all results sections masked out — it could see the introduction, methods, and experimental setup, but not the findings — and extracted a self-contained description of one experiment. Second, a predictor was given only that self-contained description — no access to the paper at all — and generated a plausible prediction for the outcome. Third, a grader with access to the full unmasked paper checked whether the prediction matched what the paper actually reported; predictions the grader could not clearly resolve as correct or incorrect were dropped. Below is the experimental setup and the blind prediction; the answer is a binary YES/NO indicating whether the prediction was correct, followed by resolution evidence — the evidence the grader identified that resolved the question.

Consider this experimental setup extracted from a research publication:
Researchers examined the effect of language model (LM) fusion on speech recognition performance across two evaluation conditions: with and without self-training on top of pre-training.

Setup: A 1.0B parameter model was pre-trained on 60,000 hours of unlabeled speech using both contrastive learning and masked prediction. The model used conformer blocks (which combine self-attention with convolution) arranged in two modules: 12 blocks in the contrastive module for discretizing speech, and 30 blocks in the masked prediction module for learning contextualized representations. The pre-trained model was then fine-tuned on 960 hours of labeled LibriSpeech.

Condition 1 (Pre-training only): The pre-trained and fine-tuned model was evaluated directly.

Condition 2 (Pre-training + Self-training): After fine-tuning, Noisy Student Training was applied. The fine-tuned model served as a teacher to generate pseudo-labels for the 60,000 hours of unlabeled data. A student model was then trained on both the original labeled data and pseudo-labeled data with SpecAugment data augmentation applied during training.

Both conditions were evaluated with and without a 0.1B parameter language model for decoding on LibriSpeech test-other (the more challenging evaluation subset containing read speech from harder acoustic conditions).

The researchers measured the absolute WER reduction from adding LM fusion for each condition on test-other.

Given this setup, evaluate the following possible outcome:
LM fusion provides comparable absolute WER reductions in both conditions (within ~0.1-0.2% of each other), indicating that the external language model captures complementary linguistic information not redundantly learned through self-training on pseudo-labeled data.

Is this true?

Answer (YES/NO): NO